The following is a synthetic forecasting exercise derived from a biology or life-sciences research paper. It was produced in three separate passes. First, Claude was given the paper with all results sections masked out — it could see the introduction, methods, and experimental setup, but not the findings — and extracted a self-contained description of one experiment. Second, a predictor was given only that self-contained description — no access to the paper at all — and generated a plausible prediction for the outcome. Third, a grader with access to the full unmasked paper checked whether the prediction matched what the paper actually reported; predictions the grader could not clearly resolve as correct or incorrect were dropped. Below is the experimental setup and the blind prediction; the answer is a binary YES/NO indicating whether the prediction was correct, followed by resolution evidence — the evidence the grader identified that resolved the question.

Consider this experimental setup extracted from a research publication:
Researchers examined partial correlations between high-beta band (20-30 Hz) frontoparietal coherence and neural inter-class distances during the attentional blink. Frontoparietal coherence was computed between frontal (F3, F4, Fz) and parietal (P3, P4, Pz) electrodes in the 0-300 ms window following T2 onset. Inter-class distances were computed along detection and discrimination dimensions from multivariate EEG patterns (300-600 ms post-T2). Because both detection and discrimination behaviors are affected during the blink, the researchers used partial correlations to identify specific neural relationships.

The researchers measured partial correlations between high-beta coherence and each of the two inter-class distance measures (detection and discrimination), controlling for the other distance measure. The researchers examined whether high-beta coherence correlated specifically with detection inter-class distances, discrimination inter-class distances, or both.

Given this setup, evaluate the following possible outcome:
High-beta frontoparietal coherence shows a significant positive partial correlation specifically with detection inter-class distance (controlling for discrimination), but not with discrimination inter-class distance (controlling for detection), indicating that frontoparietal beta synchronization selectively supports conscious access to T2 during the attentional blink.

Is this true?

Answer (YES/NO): NO